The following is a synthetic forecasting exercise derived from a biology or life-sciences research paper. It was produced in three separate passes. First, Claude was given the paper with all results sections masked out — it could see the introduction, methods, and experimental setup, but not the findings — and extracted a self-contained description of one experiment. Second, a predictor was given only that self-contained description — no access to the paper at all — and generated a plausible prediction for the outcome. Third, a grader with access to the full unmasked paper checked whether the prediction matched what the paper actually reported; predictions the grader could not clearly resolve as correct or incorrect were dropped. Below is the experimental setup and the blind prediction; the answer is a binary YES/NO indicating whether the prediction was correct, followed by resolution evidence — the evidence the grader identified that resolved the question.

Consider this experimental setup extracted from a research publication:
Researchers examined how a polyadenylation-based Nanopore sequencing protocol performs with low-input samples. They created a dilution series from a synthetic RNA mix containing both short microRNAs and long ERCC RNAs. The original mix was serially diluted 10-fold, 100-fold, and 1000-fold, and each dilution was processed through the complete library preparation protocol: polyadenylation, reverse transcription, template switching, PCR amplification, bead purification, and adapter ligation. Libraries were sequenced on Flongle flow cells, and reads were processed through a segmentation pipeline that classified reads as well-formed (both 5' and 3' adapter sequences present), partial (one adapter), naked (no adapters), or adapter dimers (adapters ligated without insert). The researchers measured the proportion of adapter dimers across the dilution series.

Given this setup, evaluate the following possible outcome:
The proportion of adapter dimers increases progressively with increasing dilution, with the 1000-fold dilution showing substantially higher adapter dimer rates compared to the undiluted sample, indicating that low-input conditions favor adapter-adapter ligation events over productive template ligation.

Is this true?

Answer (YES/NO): YES